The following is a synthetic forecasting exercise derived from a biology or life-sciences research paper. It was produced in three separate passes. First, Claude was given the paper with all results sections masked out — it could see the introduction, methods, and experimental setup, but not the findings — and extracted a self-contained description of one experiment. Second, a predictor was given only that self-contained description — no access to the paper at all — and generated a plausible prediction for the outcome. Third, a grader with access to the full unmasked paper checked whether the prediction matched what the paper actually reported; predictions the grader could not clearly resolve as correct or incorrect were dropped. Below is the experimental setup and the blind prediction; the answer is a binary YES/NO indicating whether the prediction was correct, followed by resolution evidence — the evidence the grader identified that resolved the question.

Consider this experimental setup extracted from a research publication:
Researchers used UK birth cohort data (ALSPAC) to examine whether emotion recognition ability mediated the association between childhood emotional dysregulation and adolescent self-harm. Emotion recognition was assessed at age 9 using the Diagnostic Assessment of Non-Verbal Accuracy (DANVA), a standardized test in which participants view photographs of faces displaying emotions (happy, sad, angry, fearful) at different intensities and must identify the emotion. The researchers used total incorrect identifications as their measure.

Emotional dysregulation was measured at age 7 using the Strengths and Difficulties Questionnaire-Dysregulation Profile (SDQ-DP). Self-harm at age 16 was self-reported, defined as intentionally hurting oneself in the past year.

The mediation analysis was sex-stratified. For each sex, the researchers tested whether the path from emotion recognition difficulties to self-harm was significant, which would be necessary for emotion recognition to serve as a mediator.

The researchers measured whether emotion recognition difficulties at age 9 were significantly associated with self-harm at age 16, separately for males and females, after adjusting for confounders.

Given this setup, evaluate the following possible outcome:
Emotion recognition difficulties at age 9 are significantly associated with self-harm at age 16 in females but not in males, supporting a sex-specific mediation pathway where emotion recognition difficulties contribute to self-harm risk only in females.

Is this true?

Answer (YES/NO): NO